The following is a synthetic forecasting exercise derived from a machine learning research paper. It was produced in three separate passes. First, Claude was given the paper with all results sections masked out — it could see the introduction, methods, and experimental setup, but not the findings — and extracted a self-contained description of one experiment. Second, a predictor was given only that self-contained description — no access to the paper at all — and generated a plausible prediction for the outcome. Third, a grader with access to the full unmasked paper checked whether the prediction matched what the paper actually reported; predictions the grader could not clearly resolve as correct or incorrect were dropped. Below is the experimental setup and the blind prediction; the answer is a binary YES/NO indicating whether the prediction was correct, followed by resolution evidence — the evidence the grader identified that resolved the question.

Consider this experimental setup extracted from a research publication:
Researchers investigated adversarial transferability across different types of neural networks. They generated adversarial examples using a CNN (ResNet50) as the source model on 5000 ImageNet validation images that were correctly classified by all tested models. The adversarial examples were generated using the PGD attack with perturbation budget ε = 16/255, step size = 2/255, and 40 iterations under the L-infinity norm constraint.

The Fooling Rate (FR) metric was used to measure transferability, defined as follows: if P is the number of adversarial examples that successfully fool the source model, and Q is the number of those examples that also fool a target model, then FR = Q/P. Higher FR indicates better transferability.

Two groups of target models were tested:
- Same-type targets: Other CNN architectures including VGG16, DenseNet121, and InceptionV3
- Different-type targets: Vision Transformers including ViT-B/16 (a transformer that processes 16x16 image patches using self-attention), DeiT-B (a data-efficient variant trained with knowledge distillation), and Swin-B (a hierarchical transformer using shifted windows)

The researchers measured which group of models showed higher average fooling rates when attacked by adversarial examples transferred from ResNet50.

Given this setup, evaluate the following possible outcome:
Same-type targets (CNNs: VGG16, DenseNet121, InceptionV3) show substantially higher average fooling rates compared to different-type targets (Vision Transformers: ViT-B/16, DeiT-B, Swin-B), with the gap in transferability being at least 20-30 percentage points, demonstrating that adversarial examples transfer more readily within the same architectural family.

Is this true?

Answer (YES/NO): YES